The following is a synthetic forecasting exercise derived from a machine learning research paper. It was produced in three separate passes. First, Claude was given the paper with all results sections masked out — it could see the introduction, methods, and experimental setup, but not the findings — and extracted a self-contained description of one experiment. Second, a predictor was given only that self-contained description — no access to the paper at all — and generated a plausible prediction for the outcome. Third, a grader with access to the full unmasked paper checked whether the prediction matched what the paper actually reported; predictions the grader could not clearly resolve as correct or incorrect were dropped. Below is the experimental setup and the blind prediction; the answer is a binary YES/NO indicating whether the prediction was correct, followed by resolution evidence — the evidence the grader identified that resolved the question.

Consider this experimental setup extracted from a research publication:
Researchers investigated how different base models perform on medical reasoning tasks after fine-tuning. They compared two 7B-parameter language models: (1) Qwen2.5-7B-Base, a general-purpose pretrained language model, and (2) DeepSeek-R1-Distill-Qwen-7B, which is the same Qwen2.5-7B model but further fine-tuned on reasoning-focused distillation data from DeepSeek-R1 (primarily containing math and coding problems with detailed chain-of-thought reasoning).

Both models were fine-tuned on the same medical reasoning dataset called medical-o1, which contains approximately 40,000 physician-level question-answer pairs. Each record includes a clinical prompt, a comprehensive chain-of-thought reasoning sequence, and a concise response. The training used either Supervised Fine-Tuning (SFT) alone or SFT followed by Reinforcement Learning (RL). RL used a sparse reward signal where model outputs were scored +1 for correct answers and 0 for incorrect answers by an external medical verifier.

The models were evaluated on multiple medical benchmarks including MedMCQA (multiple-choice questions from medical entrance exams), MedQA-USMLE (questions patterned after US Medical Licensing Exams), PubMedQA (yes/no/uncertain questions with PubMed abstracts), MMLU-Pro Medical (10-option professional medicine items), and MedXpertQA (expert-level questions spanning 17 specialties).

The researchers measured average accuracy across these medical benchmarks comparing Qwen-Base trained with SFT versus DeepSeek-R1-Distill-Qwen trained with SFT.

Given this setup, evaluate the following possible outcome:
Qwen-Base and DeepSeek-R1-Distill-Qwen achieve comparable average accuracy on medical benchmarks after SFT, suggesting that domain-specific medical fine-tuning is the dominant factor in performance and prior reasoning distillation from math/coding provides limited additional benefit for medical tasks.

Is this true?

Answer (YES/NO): NO